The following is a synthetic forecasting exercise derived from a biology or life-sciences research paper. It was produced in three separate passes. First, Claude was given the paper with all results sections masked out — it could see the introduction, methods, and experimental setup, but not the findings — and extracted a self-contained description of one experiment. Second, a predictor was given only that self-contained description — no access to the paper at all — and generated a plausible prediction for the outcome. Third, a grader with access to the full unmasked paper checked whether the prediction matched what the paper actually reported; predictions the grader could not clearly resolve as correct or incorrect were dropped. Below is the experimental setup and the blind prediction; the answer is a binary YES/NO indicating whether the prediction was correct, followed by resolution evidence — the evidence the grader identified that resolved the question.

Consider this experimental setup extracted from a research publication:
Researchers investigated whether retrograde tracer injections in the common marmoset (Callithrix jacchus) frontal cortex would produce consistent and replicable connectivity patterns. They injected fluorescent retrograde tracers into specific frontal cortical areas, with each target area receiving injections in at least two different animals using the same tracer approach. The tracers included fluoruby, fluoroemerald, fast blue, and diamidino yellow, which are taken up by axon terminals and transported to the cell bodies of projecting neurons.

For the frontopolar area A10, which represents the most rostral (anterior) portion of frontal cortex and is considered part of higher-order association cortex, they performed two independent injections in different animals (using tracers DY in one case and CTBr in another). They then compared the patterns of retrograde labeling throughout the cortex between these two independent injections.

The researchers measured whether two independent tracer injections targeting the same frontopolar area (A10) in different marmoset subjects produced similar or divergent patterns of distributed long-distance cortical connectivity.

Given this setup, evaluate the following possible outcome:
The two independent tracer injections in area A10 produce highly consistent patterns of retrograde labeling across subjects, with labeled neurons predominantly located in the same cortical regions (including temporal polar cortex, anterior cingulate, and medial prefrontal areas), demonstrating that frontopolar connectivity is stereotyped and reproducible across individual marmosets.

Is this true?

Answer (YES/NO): NO